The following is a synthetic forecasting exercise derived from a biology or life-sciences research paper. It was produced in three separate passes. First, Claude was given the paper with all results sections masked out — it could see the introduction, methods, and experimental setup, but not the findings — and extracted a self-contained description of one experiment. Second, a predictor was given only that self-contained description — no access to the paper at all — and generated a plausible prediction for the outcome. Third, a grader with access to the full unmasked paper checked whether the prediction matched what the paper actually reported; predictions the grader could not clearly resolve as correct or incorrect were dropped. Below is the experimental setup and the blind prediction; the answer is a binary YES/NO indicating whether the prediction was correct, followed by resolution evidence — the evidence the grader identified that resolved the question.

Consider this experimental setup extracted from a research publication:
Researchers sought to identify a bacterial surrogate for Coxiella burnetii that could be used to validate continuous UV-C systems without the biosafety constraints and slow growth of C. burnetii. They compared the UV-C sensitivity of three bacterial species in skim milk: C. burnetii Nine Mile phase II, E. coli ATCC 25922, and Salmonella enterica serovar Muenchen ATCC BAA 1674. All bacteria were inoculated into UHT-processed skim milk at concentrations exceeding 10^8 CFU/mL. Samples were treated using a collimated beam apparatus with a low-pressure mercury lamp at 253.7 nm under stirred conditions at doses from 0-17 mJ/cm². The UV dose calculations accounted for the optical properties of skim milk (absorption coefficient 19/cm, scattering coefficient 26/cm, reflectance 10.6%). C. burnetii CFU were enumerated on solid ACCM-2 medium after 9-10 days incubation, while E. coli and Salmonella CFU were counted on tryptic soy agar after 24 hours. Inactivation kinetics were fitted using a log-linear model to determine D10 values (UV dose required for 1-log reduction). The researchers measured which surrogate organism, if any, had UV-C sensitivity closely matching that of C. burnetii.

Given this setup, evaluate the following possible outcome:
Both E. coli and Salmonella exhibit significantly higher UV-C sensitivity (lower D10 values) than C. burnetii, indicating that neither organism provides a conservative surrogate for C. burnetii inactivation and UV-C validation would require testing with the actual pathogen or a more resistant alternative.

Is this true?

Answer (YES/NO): NO